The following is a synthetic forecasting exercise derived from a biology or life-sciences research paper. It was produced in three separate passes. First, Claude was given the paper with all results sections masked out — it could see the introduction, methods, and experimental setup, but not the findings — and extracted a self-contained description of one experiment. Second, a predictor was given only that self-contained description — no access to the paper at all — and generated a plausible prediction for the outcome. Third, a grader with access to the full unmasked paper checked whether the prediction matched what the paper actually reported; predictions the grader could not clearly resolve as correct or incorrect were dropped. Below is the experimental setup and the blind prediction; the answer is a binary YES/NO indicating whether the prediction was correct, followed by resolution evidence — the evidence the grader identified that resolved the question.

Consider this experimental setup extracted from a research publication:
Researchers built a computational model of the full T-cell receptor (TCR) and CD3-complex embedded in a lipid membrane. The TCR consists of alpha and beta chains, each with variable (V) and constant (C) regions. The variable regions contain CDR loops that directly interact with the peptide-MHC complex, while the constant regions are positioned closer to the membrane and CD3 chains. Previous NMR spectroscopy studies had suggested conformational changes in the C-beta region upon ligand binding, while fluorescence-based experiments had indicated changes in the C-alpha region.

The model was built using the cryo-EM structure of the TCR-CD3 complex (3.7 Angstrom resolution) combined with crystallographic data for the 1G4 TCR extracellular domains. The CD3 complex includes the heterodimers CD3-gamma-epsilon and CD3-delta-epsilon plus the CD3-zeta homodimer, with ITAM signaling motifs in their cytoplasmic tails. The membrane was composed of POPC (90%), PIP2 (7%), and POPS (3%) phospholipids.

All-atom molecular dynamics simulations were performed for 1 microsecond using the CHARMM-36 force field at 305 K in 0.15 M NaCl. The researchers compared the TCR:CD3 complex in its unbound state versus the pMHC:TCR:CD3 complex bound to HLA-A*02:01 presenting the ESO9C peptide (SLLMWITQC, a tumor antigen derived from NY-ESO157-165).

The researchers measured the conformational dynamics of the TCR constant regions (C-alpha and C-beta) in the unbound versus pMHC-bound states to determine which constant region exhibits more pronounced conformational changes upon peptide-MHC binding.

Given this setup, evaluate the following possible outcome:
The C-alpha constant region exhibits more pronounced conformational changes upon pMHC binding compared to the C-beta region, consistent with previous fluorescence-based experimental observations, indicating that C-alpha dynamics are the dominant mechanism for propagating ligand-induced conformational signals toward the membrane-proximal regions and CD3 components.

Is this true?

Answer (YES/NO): NO